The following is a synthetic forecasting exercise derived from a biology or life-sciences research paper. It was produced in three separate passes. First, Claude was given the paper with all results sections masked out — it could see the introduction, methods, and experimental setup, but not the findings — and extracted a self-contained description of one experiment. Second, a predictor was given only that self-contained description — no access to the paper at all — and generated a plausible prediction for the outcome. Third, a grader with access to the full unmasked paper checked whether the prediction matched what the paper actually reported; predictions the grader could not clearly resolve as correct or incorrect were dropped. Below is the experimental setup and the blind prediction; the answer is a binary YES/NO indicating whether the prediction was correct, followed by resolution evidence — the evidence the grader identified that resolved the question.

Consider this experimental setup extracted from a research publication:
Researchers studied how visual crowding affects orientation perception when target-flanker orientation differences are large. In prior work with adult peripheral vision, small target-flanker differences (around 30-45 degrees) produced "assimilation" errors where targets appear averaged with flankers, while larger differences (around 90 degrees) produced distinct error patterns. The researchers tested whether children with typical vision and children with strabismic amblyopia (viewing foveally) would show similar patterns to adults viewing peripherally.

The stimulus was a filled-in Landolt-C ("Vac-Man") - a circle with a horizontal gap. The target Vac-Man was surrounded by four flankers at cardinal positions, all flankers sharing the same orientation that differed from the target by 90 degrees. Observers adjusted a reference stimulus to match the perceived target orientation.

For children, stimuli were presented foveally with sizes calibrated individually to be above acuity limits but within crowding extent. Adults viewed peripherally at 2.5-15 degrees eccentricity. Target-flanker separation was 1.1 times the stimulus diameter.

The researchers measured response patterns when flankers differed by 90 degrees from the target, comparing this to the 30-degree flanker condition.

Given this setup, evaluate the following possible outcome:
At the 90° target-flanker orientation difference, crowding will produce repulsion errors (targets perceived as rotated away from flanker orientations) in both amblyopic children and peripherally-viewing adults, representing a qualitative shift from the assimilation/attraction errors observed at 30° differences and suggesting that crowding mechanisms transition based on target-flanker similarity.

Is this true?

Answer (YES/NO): NO